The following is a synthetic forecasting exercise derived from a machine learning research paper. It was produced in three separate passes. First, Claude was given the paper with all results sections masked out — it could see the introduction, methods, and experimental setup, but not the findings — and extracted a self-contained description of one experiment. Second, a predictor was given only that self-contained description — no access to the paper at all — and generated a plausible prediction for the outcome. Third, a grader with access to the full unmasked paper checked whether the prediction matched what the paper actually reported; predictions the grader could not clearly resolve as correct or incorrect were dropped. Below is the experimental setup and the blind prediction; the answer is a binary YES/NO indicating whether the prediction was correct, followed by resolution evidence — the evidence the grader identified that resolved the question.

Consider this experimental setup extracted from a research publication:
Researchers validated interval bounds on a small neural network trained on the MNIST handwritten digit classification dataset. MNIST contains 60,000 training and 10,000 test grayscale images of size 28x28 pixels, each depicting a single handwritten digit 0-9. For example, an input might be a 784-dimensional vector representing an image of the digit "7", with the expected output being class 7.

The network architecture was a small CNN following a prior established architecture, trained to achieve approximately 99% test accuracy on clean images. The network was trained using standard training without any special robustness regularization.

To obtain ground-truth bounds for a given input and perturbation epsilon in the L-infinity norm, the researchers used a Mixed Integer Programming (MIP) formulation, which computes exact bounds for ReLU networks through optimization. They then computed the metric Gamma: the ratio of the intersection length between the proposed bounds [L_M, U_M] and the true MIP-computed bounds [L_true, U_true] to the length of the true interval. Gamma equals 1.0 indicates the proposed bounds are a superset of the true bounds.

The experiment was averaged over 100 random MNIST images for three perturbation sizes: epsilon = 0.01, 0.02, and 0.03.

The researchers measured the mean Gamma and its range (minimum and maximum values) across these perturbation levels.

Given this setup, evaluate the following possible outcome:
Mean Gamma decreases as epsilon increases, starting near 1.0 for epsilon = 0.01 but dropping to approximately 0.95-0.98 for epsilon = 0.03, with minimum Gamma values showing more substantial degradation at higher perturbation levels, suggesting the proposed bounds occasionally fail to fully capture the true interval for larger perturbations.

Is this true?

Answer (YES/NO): YES